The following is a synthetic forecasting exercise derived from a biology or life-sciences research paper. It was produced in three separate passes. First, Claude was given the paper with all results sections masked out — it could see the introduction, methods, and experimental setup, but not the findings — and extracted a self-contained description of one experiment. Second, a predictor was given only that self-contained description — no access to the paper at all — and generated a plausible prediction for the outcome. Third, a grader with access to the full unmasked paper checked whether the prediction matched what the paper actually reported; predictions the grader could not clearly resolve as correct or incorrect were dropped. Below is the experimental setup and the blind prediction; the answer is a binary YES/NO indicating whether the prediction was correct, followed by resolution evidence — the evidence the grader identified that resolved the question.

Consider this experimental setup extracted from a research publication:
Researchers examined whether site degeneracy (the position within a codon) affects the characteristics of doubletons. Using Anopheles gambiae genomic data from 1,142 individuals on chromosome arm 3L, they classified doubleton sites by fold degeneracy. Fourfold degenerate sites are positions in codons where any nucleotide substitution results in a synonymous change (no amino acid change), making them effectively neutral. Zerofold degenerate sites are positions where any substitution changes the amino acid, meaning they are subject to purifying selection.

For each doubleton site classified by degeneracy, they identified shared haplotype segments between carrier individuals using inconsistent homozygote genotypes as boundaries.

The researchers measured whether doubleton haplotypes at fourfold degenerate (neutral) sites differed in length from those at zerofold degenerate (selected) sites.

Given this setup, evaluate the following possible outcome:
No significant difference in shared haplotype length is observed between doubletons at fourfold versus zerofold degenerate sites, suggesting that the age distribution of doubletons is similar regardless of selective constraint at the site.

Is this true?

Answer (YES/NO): NO